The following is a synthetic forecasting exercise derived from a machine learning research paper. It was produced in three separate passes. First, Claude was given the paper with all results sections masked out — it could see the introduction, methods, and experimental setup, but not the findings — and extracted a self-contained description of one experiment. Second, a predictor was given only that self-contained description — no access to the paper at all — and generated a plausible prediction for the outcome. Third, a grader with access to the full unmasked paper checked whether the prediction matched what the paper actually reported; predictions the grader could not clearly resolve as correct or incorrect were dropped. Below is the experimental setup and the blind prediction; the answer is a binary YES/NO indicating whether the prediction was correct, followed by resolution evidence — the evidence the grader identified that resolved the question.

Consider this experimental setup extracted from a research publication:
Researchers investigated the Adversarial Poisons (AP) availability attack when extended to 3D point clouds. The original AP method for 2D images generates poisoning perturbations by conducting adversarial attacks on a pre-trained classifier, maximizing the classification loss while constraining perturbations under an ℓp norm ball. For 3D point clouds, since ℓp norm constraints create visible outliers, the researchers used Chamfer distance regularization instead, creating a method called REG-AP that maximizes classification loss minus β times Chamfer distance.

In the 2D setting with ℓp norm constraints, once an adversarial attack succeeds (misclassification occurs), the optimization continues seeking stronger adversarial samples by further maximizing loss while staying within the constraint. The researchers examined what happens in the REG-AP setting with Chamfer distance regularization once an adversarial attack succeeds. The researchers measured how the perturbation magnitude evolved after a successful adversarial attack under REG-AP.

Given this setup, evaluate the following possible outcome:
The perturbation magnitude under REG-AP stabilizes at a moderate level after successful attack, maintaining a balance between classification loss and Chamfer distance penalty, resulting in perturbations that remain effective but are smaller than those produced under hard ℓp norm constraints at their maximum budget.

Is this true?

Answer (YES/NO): NO